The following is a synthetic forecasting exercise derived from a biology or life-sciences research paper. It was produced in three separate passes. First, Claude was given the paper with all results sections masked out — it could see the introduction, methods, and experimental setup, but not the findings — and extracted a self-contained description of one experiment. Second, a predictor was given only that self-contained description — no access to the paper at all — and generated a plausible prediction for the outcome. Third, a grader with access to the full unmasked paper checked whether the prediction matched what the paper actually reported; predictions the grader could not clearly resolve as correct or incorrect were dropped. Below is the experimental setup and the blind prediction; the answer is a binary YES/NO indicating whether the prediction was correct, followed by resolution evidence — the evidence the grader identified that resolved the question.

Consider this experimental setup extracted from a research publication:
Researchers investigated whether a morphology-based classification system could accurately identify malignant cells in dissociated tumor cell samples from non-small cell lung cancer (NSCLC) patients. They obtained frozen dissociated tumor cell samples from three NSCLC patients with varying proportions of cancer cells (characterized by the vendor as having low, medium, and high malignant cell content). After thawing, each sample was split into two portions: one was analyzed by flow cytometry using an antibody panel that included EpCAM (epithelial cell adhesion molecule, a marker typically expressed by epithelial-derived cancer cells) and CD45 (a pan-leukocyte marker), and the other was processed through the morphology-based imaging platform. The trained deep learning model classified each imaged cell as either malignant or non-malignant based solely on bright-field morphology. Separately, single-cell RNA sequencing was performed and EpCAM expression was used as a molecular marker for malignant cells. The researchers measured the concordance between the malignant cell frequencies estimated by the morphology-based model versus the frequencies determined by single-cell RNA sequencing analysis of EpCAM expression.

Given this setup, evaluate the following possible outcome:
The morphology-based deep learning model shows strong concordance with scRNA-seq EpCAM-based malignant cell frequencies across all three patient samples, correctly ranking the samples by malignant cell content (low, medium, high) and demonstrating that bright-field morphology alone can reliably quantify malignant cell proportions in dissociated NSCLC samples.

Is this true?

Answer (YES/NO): YES